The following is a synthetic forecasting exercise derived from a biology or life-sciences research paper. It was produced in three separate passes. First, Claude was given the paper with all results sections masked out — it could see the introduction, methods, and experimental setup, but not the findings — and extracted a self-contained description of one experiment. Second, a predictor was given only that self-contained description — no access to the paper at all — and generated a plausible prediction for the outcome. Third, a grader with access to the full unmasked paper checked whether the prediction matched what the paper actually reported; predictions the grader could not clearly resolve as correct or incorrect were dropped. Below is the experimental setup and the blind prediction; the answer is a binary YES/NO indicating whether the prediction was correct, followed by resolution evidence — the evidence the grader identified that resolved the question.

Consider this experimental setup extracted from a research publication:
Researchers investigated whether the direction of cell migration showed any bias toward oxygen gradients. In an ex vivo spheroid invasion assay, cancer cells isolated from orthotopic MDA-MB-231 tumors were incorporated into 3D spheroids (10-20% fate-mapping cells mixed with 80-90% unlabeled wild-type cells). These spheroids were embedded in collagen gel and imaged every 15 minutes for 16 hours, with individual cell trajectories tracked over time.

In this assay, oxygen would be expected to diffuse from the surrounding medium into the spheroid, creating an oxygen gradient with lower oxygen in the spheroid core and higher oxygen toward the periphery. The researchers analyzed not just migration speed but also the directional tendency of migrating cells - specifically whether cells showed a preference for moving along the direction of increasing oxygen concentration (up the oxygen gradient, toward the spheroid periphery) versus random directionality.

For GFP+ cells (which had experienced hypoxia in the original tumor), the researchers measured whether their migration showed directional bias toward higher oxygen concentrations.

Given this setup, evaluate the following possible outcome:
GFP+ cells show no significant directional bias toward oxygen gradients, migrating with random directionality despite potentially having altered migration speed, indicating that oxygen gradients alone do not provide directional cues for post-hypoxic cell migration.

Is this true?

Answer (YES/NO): NO